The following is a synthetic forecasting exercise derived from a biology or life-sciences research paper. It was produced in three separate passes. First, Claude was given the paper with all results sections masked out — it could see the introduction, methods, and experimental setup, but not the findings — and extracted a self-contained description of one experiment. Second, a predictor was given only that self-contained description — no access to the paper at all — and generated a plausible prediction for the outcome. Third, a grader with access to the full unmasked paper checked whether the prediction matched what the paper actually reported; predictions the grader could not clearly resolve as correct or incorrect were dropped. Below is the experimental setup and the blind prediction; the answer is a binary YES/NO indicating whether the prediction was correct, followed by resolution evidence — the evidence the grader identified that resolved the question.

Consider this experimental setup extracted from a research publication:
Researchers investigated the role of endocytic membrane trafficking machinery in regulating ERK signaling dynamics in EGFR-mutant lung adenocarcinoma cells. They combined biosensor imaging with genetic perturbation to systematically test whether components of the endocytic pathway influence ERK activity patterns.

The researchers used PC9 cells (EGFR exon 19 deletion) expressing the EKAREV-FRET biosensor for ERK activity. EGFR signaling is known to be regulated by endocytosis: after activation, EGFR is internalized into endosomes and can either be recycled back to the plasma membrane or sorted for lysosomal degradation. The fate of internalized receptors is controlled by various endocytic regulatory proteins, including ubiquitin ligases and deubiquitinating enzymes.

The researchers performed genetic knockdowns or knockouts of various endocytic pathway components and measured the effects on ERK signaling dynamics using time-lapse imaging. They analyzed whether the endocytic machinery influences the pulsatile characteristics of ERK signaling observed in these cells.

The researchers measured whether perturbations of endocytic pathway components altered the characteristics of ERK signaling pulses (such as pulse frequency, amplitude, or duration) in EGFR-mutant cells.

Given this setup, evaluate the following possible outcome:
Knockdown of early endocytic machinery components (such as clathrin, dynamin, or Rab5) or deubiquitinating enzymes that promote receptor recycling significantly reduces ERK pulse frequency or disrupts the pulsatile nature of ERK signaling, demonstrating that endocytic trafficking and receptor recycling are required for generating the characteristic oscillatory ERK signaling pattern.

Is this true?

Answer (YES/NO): YES